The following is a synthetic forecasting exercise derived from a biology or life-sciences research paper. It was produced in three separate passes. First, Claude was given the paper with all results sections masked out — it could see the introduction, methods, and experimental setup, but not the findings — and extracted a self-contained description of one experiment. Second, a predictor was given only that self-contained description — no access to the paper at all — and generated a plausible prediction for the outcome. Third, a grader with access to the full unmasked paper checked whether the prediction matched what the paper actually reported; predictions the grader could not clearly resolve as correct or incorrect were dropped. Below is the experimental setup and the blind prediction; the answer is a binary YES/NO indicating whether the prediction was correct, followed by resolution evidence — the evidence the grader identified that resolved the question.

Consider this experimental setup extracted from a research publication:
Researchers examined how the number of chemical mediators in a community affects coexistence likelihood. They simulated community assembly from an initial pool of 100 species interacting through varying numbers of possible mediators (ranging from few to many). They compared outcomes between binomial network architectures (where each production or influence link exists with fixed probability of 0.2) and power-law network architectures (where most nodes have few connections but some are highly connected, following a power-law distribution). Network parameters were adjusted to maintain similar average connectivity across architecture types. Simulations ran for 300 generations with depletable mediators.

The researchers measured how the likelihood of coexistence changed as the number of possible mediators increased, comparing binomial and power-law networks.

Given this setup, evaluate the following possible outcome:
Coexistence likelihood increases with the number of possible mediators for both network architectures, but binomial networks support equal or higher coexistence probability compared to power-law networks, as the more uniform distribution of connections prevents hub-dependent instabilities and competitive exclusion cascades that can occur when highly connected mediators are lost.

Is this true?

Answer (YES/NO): NO